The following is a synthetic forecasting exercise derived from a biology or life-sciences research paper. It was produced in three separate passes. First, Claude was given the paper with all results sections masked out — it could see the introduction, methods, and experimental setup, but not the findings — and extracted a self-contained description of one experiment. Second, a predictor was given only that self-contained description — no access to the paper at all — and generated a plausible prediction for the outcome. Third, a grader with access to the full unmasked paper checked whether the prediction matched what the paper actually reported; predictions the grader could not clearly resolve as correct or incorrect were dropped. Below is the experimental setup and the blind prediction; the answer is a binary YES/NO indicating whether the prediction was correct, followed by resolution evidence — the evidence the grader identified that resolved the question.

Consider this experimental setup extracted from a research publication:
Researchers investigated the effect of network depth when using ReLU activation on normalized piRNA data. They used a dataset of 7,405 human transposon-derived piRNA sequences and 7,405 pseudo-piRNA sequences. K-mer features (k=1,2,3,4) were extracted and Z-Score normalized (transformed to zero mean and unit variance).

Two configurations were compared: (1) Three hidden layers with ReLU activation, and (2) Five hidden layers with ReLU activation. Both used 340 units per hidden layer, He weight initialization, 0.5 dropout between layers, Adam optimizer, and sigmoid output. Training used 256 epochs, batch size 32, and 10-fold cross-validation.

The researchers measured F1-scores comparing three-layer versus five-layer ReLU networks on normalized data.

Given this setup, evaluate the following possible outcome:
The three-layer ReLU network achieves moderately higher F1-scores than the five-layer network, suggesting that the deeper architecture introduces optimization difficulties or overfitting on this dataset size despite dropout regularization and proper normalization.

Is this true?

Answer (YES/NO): NO